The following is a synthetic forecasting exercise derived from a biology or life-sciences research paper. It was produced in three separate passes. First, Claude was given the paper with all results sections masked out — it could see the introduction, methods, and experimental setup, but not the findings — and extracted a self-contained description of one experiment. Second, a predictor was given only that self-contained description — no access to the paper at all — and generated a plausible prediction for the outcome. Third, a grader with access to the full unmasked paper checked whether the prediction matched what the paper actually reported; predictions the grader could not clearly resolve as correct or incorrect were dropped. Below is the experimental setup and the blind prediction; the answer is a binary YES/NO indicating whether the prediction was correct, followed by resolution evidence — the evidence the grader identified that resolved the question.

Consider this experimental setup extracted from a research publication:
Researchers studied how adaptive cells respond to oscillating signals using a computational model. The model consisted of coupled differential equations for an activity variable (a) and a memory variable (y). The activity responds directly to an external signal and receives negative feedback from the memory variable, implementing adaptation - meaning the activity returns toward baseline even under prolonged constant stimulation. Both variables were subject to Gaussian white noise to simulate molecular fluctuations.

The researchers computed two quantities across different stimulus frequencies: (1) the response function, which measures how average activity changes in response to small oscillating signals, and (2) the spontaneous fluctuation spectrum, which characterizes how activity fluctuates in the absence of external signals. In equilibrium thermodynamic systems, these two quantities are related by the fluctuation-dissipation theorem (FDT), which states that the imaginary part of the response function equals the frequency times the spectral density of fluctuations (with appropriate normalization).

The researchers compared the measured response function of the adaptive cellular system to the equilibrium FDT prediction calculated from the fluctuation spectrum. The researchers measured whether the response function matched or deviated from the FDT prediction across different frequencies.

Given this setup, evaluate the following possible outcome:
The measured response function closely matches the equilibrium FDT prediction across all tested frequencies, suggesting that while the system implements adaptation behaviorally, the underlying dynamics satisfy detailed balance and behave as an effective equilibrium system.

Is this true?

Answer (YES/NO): NO